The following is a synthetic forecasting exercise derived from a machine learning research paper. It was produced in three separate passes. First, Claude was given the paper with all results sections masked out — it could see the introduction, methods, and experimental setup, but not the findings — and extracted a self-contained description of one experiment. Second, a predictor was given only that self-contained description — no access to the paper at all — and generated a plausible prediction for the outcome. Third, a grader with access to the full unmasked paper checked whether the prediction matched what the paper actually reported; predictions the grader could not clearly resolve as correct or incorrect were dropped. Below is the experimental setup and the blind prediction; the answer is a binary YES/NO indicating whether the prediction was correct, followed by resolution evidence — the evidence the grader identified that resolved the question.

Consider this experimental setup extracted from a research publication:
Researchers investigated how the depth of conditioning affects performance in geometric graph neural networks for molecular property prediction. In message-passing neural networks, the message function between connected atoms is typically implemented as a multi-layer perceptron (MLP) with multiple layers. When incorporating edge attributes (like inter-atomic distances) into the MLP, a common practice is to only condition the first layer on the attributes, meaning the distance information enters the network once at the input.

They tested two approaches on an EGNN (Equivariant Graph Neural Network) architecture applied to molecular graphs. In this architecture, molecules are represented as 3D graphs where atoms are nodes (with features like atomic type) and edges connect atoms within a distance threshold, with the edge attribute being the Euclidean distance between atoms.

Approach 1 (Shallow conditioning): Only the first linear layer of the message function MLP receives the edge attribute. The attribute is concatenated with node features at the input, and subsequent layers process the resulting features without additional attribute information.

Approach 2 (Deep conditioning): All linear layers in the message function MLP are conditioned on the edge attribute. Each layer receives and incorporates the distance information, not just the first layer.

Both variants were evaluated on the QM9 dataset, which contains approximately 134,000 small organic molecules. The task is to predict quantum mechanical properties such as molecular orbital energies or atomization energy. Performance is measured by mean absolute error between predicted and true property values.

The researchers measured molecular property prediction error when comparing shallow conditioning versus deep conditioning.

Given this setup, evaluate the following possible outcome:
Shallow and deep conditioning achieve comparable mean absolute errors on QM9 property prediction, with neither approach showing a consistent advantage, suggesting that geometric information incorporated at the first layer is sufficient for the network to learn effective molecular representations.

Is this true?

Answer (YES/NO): NO